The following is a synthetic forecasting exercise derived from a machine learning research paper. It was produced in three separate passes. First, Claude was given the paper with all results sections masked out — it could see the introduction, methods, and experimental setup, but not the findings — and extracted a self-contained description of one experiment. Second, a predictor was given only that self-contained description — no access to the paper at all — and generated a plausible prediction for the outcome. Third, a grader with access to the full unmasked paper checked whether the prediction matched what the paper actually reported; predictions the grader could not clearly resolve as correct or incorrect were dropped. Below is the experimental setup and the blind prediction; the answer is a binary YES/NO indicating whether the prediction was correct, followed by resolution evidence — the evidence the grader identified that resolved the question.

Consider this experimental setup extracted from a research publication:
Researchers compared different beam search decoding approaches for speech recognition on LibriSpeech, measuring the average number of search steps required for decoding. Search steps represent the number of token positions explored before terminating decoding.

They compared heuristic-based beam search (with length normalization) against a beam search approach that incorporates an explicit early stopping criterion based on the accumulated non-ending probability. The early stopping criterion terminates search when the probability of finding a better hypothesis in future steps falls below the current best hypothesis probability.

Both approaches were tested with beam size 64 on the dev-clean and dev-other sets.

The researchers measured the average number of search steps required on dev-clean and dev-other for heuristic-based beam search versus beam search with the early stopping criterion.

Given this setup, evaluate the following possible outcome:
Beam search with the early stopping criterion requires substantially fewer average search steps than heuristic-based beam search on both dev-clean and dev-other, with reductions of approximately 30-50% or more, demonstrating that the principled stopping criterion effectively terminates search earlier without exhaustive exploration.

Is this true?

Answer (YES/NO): NO